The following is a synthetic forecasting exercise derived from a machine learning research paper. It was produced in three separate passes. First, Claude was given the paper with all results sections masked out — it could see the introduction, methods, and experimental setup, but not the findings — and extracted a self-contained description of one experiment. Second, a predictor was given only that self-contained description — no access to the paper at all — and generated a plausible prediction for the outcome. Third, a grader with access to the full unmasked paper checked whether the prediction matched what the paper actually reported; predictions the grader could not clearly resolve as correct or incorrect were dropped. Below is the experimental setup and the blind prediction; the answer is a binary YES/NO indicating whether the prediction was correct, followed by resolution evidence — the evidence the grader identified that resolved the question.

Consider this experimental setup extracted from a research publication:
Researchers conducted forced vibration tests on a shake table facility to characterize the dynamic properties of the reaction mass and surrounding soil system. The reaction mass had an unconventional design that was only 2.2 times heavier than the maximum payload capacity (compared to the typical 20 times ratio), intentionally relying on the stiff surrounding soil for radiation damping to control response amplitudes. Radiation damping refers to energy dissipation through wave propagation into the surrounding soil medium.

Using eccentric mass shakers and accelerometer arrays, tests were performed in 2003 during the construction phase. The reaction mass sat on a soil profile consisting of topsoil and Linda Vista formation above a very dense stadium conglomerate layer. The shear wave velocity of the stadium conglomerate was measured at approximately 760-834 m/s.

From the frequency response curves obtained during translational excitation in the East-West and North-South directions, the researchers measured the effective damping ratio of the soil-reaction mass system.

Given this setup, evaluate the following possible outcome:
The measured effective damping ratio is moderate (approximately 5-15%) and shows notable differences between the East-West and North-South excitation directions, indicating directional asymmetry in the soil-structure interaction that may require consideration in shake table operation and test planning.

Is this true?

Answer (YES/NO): NO